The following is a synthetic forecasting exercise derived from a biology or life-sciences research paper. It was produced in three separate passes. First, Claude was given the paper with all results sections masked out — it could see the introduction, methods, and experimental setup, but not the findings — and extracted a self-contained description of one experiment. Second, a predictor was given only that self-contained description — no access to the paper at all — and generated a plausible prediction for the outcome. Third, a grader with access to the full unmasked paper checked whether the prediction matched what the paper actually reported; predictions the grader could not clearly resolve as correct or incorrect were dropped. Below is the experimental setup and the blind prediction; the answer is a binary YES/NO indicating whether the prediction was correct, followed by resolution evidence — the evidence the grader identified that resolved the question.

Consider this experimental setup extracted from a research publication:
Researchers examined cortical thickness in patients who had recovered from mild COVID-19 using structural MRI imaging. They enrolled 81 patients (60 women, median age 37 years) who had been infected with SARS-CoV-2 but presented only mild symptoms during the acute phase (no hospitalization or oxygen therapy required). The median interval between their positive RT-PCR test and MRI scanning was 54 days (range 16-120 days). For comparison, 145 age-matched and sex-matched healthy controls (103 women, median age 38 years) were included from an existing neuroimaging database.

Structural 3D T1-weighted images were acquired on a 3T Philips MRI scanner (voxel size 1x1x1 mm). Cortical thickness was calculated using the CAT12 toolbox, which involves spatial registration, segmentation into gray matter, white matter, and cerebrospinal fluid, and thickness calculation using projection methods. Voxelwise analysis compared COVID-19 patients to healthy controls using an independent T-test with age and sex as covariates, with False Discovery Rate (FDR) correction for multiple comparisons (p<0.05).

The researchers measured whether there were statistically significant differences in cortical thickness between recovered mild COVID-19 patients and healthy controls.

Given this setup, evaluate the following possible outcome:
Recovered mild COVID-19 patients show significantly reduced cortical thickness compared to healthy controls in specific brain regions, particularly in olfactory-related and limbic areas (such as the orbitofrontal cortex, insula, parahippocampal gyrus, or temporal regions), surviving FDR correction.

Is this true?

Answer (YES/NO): YES